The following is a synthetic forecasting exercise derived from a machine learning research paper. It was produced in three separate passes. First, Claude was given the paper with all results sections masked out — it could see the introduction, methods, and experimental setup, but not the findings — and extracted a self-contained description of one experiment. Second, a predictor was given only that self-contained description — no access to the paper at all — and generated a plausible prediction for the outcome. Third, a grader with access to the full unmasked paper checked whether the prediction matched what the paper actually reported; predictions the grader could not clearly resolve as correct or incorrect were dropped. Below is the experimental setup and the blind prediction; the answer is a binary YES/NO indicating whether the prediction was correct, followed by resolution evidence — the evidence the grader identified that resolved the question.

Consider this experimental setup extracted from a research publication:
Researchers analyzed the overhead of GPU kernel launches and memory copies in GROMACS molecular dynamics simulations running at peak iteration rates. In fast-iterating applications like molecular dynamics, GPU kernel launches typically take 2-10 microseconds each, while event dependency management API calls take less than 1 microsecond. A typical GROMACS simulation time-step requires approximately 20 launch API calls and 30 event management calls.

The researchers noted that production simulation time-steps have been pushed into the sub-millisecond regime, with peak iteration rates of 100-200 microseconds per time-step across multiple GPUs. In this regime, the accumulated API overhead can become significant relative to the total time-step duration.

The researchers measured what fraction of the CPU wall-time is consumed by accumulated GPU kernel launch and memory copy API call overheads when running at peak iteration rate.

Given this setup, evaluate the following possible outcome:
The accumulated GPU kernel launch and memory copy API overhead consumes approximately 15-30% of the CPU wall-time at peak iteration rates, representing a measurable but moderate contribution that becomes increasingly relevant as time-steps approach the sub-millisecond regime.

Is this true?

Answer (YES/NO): NO